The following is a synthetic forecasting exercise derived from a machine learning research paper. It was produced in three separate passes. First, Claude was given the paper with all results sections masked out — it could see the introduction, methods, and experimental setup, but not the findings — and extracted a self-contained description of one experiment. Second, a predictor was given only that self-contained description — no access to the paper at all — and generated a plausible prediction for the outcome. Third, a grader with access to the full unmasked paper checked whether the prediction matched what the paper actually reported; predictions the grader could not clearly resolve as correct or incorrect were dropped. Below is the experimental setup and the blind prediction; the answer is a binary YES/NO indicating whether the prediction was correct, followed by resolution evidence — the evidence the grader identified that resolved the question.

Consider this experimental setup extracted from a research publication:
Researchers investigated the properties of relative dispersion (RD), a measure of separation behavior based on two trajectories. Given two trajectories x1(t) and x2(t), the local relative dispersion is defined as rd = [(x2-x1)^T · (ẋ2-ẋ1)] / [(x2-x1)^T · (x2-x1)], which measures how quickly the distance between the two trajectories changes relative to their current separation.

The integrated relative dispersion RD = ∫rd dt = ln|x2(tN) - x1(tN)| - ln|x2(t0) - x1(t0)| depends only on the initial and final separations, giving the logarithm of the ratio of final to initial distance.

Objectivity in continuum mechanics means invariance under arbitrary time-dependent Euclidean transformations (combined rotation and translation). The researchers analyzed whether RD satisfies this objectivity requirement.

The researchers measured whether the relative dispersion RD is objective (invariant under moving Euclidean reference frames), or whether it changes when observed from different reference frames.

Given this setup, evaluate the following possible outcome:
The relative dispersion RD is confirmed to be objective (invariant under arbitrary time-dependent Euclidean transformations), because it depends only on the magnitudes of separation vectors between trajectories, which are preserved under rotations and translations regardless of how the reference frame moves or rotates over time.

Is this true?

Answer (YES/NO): YES